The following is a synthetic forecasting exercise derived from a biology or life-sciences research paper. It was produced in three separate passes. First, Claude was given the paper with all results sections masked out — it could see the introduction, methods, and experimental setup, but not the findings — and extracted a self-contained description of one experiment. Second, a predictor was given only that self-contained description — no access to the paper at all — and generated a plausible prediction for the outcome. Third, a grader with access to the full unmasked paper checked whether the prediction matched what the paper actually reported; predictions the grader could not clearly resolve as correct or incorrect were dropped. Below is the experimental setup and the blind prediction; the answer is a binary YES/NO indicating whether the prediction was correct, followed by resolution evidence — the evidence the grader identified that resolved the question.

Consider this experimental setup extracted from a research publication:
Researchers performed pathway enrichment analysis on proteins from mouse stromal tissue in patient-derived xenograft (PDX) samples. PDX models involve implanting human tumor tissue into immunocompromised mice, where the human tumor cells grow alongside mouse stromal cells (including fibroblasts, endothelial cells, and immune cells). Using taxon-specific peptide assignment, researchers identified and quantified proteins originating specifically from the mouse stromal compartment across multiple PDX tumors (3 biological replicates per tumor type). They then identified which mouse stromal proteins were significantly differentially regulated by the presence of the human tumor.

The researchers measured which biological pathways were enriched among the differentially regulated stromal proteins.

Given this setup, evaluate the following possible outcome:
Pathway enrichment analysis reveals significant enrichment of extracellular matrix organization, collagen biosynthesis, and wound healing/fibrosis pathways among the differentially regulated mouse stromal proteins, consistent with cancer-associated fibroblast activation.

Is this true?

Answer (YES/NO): NO